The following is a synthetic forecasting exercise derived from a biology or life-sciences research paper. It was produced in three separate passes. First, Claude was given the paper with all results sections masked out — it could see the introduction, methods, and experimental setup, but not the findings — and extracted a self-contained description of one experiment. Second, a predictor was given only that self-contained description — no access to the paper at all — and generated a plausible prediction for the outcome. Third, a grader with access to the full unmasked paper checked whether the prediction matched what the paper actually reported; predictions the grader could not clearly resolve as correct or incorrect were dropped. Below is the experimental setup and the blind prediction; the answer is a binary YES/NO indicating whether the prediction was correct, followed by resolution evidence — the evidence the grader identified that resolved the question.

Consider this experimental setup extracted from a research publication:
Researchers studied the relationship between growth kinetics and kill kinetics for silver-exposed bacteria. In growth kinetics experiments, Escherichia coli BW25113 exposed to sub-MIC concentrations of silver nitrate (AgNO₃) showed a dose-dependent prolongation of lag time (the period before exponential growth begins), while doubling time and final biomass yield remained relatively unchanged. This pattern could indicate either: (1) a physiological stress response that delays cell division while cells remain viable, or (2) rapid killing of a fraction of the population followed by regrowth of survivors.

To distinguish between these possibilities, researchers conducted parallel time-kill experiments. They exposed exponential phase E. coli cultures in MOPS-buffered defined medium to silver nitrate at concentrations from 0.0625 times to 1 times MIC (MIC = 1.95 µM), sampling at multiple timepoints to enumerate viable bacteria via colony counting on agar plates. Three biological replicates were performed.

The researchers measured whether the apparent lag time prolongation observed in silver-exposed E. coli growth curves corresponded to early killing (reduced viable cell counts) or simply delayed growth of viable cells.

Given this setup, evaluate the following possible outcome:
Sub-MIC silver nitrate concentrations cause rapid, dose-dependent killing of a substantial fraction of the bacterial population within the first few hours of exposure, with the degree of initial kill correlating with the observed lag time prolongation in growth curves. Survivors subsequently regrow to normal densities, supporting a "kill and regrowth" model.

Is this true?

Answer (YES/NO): YES